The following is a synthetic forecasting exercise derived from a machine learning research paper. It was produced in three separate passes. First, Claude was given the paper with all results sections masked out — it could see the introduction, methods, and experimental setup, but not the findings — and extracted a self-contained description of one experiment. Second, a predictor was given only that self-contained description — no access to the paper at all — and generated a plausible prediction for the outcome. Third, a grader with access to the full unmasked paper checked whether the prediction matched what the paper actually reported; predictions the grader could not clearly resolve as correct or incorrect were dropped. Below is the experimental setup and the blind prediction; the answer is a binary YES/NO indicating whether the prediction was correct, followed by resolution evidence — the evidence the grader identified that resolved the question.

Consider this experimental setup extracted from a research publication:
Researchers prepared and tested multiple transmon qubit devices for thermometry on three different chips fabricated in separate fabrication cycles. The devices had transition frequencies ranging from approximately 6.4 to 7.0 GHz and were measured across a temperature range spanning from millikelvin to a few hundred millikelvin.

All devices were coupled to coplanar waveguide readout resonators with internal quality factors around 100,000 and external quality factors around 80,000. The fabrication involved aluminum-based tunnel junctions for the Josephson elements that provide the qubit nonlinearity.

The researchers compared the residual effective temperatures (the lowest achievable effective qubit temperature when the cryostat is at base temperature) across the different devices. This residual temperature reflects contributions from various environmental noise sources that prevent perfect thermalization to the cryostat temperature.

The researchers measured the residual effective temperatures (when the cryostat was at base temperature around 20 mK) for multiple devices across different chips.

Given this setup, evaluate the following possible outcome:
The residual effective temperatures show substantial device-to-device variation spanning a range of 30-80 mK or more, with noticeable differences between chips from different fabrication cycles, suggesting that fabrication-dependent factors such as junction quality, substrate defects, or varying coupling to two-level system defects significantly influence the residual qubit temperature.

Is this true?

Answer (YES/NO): NO